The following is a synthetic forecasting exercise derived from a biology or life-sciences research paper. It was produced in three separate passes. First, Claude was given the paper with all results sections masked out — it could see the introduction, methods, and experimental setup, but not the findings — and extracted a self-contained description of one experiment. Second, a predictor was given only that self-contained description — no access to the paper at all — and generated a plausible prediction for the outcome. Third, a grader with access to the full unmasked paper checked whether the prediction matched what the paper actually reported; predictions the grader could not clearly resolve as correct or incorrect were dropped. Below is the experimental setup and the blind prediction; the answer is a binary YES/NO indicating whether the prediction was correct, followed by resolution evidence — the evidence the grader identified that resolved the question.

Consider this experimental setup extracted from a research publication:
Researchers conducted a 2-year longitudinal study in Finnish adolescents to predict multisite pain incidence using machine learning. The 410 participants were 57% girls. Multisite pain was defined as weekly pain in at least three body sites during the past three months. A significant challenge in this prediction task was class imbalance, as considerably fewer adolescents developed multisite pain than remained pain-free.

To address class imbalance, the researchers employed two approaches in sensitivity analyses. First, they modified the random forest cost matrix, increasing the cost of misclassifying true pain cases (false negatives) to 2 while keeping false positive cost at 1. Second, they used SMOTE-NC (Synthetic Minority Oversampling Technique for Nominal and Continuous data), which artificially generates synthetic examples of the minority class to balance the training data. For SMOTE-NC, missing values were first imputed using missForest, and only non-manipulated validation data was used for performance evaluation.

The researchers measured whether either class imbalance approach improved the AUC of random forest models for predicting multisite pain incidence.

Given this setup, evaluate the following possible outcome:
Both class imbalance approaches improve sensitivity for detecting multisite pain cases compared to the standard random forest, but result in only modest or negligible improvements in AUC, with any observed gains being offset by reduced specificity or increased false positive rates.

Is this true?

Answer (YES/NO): NO